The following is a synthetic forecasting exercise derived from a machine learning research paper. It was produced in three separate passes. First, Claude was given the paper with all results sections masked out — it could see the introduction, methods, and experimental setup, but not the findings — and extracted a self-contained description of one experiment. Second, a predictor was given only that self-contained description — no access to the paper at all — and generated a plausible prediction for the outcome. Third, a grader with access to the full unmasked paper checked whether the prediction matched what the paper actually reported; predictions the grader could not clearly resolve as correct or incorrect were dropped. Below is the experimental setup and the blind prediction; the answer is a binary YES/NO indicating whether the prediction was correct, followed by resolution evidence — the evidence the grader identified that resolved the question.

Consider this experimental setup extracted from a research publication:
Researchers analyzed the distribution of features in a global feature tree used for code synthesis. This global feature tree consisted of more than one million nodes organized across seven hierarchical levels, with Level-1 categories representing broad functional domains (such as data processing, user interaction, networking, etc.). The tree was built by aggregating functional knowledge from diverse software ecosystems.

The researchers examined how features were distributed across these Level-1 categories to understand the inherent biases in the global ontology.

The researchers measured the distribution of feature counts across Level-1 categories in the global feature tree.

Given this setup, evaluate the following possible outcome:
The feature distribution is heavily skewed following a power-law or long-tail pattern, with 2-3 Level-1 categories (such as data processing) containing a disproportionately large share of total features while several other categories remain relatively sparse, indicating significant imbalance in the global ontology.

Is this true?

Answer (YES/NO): YES